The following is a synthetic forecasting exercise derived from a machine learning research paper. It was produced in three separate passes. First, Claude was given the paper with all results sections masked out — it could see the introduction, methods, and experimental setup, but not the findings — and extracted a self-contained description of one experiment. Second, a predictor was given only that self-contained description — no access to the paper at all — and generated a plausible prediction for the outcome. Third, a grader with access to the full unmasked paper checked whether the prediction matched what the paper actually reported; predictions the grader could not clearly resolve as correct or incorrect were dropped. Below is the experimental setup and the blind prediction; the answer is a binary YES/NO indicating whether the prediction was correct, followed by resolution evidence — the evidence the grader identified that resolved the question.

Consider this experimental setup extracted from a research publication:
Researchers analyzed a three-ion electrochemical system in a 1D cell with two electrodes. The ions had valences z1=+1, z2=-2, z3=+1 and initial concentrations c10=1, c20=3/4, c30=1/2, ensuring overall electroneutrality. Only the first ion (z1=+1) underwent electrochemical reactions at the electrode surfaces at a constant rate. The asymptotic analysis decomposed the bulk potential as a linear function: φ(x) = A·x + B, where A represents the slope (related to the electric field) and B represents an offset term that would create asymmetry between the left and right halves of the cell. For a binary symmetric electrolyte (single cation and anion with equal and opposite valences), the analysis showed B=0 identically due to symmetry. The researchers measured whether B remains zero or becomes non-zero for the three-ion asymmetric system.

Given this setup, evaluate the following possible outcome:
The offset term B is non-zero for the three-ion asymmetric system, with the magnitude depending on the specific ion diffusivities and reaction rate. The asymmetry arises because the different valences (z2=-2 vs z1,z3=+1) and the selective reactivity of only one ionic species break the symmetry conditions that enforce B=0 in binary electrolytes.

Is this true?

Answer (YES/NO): NO